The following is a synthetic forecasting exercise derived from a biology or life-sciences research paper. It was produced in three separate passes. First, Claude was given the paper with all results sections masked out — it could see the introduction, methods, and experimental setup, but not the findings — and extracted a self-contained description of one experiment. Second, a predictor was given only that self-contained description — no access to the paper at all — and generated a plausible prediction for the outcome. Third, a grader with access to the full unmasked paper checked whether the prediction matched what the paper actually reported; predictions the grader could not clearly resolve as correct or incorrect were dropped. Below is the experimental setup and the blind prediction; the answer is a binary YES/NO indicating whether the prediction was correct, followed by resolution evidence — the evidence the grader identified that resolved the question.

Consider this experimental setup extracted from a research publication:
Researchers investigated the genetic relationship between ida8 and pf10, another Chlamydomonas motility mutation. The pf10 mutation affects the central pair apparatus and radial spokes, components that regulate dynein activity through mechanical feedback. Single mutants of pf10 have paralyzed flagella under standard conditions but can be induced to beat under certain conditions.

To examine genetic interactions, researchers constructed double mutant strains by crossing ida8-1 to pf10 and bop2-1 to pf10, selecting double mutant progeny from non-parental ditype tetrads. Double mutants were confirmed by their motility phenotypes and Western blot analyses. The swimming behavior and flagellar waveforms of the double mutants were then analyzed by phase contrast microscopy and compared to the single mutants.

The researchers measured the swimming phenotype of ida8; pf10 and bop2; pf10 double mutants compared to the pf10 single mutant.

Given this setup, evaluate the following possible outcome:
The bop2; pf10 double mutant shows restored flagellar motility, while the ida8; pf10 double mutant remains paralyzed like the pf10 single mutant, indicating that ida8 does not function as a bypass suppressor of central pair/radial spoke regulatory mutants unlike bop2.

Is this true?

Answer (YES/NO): NO